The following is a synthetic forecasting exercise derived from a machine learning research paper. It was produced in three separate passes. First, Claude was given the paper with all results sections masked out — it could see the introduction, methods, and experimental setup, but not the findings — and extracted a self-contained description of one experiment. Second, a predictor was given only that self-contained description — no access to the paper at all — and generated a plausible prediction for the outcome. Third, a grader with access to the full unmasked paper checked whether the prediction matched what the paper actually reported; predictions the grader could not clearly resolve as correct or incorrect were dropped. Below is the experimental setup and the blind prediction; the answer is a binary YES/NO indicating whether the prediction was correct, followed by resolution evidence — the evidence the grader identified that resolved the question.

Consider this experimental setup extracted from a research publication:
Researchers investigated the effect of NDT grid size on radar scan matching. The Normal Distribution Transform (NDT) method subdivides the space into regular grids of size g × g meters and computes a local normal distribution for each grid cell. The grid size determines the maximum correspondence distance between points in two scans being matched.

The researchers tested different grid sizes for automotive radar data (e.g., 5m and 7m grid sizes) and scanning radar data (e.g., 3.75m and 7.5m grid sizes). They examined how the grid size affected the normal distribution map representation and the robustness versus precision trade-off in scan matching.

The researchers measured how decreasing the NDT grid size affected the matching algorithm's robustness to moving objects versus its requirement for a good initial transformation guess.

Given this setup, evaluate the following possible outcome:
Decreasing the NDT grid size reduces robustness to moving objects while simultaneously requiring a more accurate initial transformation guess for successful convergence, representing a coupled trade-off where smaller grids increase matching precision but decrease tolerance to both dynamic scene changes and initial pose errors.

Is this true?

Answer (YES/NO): NO